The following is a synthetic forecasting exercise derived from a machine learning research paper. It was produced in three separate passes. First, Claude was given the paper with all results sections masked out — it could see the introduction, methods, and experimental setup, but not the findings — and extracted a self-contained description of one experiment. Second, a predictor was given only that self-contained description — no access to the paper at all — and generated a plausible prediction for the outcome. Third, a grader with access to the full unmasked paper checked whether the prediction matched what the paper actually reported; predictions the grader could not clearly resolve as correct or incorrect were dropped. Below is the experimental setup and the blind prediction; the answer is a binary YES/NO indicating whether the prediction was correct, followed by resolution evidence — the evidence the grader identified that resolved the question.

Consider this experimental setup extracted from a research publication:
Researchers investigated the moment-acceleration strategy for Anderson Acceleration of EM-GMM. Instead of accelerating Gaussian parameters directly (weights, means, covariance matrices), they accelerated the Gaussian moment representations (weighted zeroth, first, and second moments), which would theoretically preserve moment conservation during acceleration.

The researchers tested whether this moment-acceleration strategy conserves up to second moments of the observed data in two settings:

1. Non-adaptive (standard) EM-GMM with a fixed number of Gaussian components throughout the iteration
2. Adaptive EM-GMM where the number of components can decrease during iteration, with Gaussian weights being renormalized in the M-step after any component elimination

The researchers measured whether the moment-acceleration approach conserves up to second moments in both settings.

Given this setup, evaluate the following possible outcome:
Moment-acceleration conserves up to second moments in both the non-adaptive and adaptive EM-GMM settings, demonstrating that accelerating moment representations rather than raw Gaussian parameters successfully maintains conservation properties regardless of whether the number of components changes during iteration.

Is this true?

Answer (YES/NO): NO